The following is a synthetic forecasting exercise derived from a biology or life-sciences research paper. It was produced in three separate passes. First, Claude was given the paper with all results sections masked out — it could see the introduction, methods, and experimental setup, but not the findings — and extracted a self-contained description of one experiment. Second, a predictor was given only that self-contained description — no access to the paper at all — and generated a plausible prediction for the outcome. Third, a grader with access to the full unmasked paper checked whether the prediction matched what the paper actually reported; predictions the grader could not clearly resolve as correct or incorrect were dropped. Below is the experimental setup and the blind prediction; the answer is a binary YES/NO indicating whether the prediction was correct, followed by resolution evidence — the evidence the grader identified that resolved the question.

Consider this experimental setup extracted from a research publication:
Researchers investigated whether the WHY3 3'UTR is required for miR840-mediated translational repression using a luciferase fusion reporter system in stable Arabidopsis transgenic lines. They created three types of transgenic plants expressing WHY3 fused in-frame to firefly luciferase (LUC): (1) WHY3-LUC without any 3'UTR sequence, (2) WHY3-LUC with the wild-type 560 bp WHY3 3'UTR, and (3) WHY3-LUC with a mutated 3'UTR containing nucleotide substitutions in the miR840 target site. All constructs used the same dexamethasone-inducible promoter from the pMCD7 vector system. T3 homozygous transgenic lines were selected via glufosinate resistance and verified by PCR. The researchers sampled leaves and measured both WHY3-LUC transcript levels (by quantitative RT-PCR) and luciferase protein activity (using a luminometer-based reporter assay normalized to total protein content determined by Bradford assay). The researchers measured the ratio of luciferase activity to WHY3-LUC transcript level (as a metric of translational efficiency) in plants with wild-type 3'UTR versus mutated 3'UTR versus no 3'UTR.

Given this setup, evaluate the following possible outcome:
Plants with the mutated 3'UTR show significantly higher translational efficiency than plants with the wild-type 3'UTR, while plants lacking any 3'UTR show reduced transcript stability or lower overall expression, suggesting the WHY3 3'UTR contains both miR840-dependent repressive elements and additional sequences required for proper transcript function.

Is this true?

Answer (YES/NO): NO